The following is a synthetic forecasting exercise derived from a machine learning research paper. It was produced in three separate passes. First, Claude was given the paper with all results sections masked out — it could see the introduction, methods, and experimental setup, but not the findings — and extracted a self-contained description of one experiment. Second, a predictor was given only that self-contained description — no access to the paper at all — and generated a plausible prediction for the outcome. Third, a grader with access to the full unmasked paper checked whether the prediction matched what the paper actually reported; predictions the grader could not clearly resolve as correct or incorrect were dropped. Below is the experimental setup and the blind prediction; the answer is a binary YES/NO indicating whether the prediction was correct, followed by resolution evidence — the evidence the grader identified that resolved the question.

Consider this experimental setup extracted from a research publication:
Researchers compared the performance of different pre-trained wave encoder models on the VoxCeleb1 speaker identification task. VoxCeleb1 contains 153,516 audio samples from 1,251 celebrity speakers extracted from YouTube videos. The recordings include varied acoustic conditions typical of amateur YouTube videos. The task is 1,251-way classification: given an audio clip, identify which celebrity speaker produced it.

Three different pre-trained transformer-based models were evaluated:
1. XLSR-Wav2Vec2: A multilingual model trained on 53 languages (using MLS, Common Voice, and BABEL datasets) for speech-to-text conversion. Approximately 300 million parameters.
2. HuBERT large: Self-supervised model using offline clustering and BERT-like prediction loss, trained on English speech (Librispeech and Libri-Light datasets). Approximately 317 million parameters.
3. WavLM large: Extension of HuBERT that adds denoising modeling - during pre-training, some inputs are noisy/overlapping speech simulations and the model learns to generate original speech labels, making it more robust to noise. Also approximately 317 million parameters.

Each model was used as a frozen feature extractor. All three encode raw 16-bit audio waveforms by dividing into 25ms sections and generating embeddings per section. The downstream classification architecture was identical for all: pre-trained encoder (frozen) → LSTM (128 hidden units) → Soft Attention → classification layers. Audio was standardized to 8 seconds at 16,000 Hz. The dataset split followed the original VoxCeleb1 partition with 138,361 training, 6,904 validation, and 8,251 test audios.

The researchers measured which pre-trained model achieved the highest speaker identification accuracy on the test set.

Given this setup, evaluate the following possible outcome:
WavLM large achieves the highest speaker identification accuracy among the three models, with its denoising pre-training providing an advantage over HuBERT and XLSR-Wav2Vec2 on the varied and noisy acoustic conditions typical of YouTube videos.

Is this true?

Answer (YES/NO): YES